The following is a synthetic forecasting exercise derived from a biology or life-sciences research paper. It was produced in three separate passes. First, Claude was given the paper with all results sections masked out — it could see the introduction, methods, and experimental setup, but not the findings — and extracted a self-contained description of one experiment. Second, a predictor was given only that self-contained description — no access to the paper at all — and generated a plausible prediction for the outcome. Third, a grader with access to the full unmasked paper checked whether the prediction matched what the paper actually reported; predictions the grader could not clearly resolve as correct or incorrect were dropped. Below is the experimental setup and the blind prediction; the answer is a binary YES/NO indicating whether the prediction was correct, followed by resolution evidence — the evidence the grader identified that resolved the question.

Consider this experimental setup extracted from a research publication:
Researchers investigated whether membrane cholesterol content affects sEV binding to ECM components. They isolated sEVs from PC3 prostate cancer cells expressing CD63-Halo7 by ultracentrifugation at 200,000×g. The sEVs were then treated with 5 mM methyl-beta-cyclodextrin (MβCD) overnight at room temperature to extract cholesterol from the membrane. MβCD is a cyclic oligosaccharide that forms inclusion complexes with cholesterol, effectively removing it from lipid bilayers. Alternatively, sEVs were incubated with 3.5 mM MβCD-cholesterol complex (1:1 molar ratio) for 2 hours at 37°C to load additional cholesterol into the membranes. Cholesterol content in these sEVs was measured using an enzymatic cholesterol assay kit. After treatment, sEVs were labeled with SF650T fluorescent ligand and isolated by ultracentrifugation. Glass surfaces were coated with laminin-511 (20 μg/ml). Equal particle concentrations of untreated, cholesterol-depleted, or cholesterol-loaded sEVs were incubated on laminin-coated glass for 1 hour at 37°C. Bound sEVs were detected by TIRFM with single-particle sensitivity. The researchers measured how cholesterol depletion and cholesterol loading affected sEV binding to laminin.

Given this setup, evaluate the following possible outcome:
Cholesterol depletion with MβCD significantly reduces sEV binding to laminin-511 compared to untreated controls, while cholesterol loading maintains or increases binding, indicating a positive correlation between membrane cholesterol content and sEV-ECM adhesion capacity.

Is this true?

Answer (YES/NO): NO